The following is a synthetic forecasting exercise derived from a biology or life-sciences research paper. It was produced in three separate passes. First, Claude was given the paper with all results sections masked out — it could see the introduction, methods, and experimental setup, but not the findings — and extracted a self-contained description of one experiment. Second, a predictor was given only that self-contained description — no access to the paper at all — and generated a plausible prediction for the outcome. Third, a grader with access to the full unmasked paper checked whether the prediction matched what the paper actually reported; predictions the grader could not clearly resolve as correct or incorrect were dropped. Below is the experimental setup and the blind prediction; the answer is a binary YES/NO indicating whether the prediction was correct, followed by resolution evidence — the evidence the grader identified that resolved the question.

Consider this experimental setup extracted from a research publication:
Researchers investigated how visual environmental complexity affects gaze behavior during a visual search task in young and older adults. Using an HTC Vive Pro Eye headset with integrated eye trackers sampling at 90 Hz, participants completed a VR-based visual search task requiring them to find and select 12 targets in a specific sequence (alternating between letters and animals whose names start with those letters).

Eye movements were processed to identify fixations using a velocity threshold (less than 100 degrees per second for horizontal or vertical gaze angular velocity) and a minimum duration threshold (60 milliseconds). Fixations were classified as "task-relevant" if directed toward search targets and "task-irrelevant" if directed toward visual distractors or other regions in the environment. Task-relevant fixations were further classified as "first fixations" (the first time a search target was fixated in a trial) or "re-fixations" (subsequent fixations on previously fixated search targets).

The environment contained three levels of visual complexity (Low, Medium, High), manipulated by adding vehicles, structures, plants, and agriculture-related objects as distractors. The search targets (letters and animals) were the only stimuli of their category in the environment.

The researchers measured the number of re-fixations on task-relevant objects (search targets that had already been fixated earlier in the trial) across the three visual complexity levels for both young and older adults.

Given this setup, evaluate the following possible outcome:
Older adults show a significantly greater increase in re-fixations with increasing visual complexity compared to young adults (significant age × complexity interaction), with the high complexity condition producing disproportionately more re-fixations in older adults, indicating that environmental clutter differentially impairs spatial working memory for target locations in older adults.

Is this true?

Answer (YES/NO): YES